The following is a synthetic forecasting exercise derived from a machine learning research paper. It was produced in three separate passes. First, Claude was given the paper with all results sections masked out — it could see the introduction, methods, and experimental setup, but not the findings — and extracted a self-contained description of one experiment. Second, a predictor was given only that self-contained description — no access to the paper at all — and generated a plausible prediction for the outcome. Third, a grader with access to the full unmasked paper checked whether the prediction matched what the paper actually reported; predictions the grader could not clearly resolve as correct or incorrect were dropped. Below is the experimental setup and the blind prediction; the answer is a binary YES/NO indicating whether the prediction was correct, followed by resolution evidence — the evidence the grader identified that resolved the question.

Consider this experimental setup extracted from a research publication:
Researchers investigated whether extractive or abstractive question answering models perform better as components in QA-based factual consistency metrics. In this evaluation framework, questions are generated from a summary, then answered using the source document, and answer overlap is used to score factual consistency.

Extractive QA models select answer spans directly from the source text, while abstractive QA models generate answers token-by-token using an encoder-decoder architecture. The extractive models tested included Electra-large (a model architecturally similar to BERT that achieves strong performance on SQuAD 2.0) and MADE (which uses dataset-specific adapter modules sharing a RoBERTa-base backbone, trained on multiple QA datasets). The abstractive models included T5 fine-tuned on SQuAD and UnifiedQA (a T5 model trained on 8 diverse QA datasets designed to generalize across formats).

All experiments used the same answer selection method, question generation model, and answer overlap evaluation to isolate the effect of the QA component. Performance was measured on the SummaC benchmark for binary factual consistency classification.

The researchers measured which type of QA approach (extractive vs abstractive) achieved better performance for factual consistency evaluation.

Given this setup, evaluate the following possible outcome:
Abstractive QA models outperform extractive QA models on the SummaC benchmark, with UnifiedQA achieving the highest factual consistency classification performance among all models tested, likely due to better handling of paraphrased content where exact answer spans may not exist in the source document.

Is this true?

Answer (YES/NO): NO